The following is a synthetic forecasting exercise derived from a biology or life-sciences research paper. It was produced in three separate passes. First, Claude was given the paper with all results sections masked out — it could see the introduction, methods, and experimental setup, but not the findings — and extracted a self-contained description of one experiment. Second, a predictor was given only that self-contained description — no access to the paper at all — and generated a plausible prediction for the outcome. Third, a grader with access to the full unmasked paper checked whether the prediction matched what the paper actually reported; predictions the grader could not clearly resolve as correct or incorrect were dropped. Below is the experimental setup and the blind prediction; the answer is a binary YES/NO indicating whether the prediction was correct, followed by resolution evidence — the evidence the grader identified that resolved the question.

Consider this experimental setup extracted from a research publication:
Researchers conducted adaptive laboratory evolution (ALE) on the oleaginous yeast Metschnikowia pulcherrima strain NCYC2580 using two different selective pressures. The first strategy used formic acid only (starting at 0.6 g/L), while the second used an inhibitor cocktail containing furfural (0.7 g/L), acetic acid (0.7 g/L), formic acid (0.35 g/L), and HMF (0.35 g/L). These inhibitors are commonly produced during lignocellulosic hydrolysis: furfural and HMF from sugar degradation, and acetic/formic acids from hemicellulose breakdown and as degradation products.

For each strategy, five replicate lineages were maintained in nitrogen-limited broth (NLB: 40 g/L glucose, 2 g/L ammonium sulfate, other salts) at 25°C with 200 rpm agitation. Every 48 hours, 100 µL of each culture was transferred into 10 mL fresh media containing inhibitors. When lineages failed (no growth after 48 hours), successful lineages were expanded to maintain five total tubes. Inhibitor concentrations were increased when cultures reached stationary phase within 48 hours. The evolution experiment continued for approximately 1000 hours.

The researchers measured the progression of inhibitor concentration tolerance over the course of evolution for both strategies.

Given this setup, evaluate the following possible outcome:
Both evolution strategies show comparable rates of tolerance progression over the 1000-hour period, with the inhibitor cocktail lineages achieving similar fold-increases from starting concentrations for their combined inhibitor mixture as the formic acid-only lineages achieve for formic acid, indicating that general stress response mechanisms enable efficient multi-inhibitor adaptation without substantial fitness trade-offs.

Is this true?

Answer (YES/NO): NO